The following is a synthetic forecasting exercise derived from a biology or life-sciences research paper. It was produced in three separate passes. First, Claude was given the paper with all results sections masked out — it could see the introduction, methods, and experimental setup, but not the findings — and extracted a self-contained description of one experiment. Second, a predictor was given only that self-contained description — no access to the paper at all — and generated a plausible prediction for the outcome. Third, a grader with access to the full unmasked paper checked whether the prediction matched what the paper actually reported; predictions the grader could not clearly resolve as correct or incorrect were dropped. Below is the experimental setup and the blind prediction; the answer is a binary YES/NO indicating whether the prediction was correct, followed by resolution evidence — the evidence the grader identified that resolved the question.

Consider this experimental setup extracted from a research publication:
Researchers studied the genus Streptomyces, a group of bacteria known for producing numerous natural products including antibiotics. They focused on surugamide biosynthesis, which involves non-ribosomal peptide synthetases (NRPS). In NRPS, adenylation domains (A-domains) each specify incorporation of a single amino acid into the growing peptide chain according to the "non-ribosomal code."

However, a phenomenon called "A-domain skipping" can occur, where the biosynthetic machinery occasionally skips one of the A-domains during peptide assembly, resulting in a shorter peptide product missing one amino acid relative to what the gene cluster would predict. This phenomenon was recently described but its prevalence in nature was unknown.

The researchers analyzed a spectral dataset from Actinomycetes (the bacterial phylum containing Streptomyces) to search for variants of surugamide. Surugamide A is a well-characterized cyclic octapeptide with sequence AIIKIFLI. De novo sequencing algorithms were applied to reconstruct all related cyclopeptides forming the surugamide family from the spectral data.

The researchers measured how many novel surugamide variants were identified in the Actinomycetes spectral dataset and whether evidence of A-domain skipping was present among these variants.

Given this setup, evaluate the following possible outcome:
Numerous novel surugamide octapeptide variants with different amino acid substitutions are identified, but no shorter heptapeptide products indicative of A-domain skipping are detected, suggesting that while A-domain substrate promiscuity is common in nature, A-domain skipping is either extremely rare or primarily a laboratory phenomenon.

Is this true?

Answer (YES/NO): NO